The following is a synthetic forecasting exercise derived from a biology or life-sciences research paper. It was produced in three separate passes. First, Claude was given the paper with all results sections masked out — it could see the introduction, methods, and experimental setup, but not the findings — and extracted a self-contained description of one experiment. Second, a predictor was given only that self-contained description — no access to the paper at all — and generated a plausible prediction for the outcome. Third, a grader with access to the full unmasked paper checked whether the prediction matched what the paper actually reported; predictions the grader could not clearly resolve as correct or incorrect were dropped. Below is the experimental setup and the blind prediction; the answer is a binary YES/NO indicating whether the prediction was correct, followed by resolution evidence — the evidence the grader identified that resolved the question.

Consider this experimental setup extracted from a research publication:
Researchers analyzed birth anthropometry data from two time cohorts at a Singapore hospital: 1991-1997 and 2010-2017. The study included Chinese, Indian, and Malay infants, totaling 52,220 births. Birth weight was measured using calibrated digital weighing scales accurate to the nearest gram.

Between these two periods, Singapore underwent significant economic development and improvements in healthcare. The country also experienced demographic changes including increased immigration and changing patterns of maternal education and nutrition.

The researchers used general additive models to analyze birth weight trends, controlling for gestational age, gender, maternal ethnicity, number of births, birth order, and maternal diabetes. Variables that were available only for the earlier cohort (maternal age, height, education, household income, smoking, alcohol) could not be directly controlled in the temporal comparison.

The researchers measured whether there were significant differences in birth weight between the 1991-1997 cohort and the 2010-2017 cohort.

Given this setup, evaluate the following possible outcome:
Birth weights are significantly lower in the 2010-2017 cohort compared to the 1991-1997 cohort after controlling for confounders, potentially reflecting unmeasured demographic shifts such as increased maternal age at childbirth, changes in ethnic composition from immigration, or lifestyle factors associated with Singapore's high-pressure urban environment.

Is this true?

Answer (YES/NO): NO